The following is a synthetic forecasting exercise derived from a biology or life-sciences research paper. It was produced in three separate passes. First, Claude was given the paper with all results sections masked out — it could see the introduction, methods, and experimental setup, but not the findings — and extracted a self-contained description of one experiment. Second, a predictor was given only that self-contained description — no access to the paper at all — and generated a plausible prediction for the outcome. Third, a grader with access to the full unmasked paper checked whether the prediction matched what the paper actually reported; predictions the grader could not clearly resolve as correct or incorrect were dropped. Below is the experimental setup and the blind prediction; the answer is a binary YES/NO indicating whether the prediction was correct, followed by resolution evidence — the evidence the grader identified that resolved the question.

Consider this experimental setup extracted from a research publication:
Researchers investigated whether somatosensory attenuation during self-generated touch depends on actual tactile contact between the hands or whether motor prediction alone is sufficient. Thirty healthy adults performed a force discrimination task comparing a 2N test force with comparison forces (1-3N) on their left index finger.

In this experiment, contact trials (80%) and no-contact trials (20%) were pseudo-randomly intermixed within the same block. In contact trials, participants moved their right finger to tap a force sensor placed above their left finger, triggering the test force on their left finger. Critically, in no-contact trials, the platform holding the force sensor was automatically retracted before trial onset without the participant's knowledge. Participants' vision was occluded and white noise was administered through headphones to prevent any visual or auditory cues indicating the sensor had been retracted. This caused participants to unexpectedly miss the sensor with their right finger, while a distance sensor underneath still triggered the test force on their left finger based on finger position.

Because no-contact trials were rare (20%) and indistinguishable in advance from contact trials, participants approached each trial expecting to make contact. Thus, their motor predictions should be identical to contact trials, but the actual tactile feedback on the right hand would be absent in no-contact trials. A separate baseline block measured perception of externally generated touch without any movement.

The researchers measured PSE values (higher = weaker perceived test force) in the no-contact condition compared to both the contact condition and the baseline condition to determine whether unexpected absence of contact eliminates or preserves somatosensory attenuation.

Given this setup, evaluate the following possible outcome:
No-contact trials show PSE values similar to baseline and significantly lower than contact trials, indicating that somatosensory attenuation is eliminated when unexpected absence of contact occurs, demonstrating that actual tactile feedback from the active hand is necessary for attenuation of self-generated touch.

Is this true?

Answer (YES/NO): NO